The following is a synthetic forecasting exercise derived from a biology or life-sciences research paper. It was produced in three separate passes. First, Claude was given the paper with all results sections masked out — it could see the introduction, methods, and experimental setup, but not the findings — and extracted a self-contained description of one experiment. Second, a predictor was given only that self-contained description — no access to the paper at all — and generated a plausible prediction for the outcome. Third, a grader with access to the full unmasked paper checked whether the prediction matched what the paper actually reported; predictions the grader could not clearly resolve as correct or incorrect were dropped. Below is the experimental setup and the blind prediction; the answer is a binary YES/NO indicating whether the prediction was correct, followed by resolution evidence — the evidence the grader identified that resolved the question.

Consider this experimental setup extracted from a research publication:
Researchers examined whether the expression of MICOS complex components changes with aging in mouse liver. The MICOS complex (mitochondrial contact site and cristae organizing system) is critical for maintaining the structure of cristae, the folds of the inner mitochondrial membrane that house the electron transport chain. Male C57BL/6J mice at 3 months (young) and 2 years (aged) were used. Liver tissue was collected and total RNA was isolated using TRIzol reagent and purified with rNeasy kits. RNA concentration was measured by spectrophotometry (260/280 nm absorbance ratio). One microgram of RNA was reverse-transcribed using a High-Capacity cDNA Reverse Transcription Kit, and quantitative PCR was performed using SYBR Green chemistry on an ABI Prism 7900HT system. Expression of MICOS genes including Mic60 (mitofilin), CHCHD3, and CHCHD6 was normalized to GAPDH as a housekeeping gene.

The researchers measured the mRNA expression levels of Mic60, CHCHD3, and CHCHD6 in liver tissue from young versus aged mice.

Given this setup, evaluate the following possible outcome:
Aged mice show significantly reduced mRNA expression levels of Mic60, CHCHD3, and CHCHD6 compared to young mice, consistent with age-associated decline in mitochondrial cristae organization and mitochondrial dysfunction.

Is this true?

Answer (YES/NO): YES